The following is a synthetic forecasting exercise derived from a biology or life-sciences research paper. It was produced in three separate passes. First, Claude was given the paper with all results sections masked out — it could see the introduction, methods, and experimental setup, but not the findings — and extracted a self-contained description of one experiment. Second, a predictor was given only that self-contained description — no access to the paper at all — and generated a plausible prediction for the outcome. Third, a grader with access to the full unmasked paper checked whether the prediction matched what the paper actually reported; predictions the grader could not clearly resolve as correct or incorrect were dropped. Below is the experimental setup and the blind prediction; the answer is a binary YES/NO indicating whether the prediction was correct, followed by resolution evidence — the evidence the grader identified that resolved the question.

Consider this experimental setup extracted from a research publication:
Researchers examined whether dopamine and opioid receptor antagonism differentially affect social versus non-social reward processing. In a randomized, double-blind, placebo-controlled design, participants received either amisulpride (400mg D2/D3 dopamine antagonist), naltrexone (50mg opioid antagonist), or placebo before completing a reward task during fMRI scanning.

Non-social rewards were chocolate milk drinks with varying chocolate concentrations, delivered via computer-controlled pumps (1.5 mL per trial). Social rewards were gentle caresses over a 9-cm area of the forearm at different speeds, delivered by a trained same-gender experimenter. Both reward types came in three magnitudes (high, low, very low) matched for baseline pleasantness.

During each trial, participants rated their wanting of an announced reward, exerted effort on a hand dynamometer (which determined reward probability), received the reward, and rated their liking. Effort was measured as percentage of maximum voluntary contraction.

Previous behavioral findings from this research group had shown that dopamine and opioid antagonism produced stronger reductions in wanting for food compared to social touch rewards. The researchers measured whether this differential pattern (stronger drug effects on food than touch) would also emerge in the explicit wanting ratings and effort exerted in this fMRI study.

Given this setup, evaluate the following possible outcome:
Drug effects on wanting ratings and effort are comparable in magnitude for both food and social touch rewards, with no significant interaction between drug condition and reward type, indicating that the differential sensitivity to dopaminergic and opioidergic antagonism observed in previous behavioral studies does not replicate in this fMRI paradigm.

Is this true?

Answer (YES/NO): NO